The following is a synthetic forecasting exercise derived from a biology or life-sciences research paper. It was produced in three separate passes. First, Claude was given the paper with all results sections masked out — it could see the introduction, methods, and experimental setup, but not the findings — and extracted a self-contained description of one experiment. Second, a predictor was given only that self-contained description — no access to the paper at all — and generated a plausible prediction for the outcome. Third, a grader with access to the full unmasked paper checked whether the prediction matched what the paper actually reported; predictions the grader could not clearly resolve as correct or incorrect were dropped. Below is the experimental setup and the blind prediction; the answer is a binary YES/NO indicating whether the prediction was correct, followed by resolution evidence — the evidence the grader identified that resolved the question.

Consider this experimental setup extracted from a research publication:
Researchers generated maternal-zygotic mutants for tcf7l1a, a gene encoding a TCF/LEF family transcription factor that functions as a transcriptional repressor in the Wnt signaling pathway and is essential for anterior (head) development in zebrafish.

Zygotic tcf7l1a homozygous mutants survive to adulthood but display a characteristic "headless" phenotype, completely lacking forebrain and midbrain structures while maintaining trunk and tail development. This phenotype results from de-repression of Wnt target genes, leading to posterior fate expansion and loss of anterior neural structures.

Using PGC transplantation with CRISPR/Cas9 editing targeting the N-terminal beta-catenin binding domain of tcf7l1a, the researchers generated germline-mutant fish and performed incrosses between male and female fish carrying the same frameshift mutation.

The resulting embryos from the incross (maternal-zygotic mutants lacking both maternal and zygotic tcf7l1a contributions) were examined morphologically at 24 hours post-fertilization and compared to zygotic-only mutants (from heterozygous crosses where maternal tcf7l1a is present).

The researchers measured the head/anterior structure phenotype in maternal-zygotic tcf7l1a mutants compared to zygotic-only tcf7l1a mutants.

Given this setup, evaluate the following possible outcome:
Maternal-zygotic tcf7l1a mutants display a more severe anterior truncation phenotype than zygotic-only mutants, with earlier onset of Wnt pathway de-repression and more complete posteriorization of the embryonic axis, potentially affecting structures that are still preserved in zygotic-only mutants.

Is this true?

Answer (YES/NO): YES